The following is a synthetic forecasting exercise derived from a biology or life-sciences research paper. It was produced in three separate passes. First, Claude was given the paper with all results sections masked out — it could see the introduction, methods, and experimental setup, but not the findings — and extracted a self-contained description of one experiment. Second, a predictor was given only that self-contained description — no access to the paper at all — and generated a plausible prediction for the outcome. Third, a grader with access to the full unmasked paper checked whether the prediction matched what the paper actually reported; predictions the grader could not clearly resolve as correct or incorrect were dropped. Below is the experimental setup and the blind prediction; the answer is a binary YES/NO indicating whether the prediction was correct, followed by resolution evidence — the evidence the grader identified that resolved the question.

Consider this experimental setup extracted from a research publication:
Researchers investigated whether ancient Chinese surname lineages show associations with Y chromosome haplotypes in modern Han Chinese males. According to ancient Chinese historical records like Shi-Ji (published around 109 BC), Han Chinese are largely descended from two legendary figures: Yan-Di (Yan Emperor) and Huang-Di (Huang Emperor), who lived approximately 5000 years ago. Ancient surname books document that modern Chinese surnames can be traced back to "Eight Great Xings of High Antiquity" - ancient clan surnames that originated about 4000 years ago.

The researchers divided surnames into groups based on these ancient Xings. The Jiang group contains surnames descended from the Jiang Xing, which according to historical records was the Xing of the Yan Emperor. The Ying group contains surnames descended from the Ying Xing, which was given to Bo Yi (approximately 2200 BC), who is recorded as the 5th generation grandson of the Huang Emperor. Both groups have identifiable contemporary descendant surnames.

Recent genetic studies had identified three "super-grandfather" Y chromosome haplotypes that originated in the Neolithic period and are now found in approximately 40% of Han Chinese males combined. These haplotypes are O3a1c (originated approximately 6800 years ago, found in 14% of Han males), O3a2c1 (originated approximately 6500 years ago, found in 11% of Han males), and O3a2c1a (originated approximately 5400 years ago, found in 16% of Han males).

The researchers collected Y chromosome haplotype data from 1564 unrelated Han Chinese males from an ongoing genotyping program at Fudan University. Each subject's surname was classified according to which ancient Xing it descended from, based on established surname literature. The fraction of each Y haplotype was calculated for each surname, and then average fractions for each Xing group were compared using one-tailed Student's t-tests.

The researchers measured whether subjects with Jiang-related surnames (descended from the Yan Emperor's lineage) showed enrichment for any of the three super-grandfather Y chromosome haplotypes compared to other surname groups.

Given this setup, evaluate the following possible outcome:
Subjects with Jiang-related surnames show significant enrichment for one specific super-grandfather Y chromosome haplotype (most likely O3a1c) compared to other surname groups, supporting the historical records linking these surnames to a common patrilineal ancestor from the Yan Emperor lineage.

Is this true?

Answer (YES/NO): YES